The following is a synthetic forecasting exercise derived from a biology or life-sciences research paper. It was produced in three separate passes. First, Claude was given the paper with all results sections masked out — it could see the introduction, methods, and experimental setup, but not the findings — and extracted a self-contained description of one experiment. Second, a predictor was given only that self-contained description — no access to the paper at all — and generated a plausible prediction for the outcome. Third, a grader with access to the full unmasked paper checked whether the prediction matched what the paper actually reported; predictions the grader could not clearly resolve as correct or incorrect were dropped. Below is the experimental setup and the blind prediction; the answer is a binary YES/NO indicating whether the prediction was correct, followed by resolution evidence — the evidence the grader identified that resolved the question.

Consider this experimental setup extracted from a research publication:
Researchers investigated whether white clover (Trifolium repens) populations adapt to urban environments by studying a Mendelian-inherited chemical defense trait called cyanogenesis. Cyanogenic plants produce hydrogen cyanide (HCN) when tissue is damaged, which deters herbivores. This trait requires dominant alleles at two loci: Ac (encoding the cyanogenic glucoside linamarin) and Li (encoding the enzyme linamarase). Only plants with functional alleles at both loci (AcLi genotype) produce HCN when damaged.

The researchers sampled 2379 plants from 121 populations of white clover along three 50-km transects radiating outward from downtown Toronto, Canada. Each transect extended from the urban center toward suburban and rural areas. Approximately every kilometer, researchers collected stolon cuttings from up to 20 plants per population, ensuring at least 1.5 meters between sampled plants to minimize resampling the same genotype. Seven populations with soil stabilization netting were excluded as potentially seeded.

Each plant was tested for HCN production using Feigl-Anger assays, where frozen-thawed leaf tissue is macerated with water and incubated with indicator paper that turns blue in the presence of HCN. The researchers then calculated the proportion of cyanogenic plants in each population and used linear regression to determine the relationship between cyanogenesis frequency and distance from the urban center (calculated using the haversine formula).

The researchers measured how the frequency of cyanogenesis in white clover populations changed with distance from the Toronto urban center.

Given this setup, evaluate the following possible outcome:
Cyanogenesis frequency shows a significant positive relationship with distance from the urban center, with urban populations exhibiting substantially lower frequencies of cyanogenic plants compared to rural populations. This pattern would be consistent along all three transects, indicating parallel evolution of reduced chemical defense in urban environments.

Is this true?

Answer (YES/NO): YES